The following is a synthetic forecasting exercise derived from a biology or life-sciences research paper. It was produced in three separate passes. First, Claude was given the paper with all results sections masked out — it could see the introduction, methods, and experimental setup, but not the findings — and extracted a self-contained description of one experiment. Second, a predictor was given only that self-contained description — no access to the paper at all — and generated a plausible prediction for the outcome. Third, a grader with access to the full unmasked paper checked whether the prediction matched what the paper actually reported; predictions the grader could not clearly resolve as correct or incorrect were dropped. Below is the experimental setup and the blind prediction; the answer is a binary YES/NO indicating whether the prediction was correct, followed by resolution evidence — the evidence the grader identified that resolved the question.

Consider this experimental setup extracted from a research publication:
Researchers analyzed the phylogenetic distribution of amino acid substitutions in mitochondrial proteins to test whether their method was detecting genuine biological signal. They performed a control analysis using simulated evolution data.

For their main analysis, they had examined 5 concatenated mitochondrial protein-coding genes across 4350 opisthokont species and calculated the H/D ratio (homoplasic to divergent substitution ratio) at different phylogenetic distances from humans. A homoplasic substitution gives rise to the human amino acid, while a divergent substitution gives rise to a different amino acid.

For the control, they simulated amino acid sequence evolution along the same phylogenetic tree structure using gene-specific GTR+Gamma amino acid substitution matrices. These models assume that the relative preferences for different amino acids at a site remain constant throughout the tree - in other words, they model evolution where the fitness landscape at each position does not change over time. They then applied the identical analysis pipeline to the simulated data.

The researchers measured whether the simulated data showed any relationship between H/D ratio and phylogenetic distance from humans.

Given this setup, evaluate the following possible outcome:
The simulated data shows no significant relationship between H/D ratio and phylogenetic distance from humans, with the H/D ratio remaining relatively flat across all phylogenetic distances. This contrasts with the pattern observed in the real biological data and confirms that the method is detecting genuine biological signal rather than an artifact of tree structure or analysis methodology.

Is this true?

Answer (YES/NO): YES